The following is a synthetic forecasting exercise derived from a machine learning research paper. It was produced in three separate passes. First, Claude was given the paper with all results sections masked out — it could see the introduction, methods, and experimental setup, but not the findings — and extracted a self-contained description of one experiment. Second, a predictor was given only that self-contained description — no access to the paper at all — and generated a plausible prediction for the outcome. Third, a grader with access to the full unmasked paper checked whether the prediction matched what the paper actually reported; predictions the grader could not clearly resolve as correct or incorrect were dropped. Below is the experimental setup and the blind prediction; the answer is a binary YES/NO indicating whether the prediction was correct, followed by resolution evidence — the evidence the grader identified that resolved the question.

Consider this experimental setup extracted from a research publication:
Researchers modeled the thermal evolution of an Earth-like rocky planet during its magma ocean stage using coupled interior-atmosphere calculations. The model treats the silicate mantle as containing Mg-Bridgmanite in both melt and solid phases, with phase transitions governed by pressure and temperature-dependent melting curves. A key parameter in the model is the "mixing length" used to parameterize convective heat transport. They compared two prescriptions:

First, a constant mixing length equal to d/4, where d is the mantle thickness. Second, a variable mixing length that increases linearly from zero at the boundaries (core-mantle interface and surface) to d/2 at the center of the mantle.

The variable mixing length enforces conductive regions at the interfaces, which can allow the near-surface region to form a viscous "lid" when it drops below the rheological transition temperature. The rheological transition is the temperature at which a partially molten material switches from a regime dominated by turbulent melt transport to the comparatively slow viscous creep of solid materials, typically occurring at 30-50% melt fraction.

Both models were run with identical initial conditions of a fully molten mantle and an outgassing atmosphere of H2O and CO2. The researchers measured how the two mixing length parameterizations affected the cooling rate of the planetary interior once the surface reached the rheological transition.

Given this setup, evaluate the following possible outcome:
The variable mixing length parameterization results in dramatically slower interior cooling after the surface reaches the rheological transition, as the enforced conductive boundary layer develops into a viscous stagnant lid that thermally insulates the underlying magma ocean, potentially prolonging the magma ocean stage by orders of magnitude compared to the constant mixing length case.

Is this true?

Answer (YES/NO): YES